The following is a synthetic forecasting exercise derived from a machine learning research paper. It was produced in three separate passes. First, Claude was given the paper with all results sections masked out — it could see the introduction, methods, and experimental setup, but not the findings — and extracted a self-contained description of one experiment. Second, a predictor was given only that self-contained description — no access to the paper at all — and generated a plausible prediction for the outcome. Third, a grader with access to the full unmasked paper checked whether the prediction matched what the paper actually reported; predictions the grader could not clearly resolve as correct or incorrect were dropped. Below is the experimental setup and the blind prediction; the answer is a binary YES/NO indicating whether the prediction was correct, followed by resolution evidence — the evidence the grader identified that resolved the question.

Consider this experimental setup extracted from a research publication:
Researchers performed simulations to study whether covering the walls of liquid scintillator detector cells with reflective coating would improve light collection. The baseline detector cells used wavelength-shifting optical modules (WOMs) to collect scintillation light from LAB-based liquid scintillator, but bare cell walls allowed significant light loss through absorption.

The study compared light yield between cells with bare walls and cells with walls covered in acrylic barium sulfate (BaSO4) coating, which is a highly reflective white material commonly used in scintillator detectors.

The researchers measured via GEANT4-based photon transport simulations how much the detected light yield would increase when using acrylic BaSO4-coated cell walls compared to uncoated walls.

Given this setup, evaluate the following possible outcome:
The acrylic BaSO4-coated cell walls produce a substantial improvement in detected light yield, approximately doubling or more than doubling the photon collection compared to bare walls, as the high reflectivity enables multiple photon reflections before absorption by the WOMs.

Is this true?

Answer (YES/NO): YES